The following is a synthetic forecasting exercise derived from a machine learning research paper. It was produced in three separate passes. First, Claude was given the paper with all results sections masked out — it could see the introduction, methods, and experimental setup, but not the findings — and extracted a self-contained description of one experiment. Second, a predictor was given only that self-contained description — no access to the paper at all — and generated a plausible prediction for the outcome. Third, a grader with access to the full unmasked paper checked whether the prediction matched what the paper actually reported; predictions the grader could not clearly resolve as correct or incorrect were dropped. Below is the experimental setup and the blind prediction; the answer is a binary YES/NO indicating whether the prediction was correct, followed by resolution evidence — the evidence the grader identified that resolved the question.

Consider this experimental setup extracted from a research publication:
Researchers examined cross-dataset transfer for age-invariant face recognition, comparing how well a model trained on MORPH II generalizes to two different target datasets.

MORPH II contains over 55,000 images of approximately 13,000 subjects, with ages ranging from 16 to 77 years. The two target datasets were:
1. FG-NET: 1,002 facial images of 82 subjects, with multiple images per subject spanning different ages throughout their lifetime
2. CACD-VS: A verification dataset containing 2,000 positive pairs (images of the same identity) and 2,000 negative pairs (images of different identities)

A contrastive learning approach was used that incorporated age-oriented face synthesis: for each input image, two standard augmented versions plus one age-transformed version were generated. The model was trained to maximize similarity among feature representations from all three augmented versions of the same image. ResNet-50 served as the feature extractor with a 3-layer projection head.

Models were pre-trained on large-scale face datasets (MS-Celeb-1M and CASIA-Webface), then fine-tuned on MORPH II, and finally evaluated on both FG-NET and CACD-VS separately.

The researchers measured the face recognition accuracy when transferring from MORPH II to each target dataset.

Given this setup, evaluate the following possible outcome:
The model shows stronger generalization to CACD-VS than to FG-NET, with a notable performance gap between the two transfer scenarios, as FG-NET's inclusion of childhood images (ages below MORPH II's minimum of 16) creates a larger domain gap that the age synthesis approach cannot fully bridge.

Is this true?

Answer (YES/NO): YES